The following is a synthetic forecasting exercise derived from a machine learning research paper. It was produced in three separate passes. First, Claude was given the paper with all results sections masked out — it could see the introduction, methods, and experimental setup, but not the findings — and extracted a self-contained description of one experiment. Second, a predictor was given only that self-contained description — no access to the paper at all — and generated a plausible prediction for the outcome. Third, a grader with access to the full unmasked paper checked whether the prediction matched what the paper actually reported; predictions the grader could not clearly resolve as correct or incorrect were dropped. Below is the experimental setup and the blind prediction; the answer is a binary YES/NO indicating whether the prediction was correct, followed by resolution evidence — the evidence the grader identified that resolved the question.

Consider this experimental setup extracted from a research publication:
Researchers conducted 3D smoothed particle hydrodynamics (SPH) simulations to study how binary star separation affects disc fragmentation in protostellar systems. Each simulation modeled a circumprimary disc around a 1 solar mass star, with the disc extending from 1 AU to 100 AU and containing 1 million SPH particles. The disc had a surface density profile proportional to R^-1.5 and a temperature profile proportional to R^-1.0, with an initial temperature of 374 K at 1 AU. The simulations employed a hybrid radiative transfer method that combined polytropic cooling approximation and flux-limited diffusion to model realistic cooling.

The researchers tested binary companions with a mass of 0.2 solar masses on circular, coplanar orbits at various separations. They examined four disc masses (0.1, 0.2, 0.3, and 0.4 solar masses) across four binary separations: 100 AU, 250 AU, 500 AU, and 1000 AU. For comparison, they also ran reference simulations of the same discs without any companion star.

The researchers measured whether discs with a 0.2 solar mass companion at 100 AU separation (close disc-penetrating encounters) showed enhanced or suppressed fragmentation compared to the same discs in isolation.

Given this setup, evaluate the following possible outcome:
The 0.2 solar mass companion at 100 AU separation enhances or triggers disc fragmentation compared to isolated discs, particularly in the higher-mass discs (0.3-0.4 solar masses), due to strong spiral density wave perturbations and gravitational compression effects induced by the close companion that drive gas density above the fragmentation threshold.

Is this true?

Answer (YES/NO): NO